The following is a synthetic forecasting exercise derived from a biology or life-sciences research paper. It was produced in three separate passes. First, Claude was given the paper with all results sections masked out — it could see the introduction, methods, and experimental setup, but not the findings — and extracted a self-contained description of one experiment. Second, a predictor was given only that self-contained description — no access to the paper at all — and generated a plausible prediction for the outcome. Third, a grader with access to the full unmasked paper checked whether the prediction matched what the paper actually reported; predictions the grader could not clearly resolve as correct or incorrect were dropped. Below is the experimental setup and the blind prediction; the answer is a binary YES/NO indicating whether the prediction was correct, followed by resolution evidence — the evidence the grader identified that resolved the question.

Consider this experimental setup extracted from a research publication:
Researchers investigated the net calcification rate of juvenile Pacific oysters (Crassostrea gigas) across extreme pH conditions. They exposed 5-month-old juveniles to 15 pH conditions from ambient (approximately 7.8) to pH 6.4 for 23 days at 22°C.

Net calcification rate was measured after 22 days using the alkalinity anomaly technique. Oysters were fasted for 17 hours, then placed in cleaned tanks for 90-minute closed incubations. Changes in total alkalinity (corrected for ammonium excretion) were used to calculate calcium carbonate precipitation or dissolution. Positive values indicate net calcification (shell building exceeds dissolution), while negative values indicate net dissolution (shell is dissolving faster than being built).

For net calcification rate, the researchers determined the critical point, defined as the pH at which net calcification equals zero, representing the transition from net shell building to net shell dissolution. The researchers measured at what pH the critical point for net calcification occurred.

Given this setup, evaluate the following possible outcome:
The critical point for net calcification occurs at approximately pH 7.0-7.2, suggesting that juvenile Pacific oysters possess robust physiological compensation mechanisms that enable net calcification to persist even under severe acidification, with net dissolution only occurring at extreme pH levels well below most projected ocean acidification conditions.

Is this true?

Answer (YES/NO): NO